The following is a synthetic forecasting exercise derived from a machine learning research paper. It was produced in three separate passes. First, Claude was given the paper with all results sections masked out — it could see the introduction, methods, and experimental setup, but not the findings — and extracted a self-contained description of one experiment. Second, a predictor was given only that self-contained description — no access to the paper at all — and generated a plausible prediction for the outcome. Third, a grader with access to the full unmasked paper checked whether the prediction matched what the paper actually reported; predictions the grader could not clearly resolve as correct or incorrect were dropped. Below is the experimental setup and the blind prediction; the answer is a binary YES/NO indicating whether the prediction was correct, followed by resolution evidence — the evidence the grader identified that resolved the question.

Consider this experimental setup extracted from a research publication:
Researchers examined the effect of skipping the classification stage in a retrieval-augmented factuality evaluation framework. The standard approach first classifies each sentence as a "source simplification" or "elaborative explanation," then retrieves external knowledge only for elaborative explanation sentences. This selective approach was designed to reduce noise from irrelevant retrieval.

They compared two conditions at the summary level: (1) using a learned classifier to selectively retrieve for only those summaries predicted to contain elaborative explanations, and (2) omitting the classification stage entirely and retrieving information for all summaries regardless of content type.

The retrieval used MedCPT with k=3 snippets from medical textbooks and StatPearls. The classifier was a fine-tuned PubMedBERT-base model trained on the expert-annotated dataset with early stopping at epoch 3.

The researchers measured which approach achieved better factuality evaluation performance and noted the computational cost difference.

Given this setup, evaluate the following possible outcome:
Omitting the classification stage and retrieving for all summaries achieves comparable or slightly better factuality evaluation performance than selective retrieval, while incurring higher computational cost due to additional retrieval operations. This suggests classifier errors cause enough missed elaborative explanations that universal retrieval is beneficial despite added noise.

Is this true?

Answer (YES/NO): NO